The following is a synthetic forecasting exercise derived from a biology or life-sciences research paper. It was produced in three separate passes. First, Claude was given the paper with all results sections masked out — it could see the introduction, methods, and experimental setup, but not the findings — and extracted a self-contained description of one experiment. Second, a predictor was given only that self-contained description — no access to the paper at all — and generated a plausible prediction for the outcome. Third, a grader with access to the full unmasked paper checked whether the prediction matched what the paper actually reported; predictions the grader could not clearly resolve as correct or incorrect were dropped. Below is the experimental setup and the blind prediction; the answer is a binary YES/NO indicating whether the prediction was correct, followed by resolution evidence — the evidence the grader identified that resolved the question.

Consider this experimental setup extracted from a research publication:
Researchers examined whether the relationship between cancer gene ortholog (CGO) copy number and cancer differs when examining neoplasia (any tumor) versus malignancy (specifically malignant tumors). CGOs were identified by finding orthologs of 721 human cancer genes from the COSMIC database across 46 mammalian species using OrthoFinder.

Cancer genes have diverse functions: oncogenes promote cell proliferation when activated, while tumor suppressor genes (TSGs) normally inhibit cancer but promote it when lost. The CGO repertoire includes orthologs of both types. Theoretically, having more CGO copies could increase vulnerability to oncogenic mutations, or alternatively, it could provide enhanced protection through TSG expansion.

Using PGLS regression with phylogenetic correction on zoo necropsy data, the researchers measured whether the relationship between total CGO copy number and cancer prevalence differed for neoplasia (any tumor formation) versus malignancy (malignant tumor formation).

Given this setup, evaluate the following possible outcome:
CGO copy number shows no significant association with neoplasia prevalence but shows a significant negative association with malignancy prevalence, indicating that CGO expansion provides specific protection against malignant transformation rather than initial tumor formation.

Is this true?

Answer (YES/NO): NO